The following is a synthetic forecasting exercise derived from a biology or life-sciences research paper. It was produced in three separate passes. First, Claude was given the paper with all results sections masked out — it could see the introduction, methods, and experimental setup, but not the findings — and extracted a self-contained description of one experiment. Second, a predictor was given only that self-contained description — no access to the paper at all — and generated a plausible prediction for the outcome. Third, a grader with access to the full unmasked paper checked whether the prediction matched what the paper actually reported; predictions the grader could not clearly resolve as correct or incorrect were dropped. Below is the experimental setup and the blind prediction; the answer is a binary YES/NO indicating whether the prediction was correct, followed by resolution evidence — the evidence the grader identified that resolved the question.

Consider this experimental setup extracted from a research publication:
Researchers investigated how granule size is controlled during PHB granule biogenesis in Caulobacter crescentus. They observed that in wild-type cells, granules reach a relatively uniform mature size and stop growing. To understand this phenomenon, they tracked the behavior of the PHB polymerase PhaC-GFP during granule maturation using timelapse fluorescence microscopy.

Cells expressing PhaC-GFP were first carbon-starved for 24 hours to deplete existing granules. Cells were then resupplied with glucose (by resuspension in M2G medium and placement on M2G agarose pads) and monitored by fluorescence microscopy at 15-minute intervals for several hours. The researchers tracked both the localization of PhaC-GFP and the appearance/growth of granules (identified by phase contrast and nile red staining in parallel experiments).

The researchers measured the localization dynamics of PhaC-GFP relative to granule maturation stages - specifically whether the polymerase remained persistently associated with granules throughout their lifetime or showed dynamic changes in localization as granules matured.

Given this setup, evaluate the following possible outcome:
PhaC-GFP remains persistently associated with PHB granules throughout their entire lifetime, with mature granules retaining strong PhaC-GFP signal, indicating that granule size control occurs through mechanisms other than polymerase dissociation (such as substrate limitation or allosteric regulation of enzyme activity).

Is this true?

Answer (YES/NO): NO